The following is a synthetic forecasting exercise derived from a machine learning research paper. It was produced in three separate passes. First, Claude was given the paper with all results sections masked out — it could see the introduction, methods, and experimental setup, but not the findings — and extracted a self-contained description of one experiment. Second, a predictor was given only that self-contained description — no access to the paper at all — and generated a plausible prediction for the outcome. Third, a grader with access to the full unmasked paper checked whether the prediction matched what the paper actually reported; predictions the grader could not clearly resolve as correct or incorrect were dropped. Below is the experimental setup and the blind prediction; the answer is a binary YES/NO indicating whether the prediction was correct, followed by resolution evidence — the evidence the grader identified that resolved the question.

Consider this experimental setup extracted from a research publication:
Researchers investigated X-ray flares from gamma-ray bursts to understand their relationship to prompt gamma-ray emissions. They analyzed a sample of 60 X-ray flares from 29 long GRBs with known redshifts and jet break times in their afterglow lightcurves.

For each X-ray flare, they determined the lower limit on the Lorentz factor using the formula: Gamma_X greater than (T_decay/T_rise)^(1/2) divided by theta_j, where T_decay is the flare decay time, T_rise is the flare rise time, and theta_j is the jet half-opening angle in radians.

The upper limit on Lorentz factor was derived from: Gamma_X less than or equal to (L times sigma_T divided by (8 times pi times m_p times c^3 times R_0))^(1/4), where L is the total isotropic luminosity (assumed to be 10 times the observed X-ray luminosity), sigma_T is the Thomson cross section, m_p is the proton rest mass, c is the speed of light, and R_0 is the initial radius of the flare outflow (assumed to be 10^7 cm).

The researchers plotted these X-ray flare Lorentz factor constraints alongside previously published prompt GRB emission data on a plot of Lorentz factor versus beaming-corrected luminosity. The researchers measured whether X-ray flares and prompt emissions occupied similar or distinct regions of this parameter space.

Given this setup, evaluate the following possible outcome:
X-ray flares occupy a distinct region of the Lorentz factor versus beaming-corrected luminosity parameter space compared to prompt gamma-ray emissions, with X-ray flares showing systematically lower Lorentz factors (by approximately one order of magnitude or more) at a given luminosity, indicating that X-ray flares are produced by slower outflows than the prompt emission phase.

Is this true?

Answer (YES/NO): NO